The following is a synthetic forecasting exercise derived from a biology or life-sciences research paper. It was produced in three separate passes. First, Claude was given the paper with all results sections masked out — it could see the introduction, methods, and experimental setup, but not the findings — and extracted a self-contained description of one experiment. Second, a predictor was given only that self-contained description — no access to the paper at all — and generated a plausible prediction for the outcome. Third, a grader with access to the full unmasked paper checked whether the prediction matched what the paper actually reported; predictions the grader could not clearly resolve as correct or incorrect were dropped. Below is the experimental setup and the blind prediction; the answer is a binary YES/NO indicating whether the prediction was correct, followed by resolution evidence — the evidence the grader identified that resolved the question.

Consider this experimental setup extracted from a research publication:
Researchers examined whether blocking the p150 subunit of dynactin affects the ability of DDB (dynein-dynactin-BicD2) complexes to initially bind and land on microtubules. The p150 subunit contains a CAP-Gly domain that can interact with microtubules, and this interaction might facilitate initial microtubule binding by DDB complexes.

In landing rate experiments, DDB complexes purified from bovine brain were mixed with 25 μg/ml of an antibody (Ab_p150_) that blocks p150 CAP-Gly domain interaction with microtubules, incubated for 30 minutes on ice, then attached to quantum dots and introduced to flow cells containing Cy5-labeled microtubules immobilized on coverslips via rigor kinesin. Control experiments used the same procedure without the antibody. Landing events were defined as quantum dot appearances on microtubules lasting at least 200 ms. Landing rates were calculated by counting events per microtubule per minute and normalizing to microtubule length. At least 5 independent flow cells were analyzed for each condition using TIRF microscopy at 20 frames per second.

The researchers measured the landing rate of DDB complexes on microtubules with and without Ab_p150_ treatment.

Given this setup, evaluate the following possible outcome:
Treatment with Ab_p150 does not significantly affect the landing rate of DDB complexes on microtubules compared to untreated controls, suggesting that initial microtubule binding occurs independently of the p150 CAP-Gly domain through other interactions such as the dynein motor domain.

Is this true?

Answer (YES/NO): NO